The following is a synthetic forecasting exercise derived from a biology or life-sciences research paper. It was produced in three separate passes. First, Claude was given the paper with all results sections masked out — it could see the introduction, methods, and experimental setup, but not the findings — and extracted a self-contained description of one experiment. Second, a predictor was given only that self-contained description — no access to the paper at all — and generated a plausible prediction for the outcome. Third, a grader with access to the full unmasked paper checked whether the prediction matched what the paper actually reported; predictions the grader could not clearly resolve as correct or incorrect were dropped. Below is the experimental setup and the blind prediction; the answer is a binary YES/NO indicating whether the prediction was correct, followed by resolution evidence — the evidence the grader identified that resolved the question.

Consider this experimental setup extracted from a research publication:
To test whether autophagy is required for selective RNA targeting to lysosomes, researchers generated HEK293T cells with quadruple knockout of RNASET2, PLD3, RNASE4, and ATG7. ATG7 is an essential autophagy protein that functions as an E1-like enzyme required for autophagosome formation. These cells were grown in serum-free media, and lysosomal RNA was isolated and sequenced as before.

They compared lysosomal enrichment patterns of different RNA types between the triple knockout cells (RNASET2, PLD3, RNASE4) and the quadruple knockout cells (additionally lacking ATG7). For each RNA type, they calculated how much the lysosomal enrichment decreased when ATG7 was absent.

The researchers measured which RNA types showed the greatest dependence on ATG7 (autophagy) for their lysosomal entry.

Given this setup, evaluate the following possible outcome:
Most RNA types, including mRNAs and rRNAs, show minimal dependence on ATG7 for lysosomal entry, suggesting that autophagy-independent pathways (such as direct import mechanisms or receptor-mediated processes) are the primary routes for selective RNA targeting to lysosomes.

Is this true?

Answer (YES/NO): NO